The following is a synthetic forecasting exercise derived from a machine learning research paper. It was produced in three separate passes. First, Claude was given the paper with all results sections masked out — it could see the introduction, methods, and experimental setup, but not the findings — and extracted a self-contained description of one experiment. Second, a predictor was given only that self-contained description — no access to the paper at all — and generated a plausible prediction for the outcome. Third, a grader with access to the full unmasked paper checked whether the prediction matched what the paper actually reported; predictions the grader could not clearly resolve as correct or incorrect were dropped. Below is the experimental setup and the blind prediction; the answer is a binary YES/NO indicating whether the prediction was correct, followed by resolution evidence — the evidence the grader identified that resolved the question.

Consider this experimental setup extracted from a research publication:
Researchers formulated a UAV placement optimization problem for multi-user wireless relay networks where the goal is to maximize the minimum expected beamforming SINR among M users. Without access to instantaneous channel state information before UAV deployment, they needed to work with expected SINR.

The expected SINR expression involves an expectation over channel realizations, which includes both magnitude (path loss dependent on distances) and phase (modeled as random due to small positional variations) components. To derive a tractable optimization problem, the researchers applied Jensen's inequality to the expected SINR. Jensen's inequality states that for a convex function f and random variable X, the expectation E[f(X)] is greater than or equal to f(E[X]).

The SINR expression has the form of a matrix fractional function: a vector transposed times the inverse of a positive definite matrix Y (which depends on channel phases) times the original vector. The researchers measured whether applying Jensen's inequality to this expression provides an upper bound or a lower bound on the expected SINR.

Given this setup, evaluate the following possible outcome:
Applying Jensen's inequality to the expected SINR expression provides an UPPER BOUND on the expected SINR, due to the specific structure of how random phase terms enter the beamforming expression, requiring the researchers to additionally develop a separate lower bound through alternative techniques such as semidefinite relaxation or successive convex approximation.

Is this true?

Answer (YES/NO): NO